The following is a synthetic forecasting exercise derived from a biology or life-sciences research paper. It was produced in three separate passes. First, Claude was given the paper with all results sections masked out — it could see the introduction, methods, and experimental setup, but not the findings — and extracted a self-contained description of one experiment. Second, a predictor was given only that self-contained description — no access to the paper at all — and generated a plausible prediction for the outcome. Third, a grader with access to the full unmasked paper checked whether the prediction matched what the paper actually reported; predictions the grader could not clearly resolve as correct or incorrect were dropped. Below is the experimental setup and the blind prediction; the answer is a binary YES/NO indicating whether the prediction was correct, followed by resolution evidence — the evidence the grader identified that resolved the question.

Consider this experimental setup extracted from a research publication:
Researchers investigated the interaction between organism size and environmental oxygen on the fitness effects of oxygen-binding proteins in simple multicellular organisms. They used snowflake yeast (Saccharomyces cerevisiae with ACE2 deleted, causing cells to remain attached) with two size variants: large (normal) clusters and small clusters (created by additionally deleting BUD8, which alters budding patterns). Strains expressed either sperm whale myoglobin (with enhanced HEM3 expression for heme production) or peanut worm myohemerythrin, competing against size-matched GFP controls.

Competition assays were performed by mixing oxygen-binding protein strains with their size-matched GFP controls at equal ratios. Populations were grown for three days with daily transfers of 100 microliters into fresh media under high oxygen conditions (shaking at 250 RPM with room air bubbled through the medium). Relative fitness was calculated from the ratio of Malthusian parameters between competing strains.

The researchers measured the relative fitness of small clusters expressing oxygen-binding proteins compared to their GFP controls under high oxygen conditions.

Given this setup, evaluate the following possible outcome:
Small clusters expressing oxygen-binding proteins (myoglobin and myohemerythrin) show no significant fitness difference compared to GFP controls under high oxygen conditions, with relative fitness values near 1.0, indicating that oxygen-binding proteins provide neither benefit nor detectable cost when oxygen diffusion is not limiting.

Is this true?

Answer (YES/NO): YES